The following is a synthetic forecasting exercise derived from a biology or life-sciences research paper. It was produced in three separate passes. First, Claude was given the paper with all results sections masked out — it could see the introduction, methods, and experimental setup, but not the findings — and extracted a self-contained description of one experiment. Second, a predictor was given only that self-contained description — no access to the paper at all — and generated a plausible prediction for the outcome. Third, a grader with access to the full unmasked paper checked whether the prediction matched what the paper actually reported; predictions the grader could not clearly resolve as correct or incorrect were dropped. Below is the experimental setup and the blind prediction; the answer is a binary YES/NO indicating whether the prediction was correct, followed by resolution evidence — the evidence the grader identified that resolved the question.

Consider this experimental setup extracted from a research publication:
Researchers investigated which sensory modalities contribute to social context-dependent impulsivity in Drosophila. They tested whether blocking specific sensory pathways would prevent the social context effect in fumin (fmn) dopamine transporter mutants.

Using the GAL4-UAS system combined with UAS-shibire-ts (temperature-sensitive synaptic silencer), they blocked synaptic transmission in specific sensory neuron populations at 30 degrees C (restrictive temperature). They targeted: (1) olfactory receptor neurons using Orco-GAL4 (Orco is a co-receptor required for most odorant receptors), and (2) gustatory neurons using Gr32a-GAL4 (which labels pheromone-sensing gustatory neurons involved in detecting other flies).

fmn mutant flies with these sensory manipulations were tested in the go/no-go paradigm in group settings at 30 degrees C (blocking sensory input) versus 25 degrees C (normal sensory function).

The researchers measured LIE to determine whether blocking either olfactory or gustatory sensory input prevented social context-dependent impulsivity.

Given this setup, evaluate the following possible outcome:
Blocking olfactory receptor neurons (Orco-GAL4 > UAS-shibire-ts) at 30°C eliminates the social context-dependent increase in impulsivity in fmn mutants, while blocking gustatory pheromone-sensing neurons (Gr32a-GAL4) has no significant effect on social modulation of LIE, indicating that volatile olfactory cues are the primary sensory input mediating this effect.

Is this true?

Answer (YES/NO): NO